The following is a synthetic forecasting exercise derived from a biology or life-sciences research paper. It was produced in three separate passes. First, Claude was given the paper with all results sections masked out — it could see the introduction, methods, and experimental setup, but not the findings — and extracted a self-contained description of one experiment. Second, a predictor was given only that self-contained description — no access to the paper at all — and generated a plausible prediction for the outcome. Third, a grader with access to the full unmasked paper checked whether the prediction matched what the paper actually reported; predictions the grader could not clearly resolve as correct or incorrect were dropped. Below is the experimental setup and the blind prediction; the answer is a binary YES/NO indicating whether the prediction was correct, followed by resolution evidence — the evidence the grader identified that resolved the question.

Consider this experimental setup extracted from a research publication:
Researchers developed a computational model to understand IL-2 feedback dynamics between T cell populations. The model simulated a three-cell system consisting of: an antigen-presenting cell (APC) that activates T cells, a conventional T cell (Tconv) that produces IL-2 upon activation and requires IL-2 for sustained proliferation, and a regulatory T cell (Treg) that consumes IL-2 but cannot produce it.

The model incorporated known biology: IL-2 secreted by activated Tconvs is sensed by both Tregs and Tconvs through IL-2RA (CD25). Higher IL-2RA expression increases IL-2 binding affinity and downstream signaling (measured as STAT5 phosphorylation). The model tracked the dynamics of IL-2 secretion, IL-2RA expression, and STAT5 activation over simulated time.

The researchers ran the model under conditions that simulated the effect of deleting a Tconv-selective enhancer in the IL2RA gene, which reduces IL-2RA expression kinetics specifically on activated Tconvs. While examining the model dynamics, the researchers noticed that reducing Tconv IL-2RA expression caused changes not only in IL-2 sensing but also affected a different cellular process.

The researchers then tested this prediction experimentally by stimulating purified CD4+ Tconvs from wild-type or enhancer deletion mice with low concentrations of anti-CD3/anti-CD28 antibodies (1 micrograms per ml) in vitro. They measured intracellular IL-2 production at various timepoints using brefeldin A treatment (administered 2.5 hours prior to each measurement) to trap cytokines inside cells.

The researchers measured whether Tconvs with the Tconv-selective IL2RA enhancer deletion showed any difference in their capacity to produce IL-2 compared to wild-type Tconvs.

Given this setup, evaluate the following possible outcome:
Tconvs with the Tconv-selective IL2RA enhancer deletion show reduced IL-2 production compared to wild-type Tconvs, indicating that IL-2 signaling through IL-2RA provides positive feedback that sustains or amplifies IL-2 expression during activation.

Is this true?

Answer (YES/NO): NO